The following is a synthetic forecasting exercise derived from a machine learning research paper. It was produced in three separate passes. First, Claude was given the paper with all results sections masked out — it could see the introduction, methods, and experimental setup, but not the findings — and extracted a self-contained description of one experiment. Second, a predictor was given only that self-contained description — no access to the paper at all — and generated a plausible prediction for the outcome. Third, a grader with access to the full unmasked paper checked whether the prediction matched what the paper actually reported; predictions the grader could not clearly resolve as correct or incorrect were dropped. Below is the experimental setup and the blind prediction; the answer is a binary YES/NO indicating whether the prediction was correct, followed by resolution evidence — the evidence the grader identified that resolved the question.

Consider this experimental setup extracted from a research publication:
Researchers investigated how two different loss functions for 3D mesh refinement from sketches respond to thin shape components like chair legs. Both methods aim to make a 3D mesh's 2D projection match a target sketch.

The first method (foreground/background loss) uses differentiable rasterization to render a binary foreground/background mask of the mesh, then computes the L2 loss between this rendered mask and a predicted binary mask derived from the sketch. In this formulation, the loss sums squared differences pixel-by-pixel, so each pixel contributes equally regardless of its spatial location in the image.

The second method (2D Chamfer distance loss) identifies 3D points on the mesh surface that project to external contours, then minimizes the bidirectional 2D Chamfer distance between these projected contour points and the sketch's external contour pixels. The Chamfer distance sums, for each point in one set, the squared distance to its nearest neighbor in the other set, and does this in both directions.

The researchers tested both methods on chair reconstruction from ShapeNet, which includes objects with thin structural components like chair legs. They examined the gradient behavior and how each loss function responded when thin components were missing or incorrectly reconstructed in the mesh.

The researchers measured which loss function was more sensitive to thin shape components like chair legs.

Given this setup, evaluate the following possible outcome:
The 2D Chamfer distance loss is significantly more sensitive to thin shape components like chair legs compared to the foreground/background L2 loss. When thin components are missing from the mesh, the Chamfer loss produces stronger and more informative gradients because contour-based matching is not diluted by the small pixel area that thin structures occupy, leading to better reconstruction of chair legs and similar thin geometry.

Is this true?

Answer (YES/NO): YES